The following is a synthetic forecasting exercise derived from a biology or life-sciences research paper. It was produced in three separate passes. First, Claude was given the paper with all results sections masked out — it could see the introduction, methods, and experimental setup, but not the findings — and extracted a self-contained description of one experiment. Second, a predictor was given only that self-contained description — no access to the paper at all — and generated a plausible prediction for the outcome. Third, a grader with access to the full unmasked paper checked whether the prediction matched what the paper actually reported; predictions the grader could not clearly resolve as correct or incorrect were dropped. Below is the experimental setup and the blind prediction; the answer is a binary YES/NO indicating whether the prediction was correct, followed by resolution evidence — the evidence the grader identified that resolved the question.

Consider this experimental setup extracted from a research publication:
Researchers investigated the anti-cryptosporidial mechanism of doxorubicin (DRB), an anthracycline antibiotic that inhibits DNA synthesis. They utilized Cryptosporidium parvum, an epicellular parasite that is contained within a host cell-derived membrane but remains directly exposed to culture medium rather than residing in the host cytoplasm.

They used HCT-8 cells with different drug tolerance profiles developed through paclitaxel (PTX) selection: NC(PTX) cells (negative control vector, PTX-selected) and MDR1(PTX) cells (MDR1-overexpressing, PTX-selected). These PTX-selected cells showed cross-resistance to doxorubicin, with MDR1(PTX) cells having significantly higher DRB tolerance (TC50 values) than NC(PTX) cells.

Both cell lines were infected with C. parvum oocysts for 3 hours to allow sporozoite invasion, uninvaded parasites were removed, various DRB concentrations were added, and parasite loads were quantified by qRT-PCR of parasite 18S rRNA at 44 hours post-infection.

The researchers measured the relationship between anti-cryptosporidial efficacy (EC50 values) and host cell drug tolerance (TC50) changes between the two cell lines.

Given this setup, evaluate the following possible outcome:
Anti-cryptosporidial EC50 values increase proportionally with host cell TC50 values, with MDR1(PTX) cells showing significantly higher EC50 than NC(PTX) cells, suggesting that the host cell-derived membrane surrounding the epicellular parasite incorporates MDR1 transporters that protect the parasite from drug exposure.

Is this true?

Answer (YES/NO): NO